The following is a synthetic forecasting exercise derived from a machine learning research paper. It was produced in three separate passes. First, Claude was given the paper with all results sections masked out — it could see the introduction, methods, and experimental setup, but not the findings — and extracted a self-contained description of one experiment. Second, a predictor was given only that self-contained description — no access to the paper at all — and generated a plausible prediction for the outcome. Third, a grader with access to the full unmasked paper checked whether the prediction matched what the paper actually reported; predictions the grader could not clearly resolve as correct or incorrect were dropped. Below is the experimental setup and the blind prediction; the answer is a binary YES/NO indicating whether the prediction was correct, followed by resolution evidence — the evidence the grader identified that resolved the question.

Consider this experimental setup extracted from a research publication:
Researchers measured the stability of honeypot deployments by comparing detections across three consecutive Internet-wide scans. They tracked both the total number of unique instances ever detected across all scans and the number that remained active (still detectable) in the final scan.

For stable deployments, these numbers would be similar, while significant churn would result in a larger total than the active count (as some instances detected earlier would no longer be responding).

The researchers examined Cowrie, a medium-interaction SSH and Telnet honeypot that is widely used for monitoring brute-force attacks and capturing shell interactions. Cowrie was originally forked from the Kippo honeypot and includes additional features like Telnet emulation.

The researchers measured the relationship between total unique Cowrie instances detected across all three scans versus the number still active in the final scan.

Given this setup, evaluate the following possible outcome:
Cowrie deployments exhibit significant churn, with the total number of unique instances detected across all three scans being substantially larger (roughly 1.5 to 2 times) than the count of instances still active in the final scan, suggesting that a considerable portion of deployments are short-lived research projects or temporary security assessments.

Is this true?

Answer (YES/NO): NO